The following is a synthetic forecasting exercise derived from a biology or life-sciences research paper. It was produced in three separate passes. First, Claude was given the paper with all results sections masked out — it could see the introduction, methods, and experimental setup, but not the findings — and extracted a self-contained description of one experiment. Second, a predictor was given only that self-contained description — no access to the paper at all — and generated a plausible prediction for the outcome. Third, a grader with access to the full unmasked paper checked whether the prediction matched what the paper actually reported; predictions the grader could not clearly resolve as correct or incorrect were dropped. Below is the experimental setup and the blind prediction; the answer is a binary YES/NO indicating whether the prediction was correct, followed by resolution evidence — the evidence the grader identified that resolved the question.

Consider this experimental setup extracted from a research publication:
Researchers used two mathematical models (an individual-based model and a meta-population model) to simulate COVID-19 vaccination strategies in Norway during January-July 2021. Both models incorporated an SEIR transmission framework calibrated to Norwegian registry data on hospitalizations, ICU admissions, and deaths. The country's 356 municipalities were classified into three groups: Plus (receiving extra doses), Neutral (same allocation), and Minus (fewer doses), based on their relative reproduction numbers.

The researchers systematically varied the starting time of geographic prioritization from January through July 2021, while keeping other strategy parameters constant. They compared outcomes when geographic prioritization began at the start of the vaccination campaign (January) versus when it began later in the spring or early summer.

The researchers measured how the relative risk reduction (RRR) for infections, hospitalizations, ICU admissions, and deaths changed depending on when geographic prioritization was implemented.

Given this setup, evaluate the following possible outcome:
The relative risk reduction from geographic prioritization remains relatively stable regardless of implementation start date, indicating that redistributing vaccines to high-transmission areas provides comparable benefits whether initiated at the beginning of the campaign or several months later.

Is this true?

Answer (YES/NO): NO